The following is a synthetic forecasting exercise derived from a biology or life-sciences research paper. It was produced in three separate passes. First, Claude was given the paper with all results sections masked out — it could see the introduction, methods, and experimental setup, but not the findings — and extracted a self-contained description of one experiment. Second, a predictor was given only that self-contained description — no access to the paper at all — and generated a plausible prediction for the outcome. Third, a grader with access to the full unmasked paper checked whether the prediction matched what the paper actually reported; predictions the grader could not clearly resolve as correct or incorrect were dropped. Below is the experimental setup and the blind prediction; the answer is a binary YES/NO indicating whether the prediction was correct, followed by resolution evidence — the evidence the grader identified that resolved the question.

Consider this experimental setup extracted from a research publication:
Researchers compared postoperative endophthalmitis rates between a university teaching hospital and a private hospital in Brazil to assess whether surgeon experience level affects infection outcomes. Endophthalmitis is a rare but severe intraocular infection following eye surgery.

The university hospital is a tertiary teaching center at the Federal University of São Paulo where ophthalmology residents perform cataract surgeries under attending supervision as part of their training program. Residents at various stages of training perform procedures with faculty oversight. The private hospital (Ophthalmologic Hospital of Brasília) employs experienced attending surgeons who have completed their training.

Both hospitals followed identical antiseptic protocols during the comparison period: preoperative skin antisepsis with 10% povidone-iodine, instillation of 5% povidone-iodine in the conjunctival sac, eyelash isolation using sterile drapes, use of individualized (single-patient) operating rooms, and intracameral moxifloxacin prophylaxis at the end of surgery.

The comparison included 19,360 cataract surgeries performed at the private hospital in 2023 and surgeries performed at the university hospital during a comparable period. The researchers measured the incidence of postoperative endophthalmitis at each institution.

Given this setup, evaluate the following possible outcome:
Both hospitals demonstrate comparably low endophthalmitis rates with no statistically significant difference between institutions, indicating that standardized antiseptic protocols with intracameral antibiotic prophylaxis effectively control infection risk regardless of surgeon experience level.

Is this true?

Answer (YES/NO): NO